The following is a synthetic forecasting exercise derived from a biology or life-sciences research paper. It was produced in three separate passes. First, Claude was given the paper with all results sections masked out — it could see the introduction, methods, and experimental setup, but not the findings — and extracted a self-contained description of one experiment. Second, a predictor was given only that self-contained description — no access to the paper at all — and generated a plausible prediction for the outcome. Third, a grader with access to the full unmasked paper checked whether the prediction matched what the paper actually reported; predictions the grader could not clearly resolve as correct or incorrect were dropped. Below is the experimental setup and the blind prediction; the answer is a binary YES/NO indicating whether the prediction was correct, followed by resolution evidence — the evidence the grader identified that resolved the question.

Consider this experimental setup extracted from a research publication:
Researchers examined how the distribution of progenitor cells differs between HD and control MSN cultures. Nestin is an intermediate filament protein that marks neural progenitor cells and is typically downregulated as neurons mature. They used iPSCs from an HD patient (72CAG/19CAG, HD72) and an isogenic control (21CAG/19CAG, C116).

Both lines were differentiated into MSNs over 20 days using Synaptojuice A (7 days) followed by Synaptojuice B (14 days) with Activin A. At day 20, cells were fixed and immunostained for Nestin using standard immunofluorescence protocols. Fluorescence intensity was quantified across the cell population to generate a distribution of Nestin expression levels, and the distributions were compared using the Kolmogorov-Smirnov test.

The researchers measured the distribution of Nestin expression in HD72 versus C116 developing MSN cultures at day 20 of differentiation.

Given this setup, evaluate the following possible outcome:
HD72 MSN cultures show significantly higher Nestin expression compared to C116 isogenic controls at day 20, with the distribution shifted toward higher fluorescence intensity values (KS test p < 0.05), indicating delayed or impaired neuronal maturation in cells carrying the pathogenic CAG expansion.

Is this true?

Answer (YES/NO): NO